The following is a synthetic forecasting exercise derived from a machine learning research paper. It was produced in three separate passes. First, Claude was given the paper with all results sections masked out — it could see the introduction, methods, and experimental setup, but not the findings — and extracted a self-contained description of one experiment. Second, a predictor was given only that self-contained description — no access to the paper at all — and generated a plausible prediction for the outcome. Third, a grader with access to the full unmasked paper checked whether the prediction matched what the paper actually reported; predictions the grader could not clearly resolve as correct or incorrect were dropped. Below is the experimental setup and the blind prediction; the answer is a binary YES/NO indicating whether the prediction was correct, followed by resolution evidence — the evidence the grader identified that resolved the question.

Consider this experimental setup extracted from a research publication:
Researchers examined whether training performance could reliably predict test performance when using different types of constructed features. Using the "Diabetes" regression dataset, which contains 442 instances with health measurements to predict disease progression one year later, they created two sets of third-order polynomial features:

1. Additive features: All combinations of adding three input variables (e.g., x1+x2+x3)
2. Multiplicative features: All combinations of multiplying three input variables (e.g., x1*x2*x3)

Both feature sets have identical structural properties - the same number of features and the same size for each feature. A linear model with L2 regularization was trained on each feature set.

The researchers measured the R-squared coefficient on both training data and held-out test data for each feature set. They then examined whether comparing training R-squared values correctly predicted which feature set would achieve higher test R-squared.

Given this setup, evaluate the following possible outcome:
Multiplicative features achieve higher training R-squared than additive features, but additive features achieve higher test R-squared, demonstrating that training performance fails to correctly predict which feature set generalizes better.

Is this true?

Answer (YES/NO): YES